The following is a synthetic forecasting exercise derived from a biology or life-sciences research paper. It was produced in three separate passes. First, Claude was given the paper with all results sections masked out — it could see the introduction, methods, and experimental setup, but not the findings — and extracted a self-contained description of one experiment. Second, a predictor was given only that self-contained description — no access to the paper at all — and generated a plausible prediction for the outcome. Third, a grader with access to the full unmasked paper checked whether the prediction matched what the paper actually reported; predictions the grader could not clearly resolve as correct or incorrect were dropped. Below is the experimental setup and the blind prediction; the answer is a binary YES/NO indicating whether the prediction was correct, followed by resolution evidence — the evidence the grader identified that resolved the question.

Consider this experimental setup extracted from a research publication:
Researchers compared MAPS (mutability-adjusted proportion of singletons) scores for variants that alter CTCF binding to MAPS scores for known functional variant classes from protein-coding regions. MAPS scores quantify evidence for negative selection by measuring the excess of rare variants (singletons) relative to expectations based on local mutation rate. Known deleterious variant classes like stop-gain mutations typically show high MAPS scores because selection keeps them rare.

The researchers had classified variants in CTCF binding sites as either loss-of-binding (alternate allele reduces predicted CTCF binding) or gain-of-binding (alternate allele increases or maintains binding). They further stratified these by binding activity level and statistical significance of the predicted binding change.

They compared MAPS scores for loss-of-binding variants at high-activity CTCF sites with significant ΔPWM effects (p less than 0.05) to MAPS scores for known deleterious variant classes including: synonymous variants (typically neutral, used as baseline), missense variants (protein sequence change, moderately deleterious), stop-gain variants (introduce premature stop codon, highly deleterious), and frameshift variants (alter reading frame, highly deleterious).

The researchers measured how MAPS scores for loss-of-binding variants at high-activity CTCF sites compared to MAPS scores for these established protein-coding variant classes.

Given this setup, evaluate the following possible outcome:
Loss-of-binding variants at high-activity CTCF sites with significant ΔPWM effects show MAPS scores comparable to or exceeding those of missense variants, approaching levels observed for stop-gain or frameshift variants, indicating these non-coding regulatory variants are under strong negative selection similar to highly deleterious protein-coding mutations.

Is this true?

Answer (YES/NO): NO